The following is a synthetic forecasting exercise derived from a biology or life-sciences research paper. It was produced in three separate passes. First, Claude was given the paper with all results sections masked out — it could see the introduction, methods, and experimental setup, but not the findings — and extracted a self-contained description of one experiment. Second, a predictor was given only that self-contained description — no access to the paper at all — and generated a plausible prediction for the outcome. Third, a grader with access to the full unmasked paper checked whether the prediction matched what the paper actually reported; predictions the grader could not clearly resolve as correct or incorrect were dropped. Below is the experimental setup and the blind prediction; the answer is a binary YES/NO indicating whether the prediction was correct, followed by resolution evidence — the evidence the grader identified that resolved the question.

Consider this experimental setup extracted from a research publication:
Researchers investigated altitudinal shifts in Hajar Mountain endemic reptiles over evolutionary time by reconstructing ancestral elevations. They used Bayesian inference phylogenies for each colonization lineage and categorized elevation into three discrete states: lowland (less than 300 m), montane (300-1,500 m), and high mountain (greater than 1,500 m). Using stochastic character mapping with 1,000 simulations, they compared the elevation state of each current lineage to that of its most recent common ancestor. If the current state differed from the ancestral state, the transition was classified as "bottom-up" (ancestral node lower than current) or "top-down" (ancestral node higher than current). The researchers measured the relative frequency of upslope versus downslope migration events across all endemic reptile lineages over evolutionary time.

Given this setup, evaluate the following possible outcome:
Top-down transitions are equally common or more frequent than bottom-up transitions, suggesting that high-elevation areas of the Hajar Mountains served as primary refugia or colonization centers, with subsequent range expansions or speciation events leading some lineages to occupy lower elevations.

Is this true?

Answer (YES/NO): NO